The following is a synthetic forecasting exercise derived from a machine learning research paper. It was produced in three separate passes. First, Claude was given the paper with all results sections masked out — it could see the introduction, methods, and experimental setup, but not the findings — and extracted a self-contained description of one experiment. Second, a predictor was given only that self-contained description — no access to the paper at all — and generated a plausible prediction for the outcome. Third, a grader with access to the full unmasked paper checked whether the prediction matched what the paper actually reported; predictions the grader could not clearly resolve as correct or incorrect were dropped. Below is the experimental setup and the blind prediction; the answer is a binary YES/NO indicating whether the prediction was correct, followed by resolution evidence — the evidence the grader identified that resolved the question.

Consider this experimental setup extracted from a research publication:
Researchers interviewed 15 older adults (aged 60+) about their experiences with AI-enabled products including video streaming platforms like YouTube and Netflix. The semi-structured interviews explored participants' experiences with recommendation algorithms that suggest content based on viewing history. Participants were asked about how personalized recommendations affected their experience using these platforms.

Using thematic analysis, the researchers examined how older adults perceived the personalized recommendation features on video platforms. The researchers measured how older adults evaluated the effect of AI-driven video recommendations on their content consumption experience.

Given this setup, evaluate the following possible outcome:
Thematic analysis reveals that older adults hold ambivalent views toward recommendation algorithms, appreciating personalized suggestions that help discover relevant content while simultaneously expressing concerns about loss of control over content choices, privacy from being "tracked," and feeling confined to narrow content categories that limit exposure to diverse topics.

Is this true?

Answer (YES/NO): NO